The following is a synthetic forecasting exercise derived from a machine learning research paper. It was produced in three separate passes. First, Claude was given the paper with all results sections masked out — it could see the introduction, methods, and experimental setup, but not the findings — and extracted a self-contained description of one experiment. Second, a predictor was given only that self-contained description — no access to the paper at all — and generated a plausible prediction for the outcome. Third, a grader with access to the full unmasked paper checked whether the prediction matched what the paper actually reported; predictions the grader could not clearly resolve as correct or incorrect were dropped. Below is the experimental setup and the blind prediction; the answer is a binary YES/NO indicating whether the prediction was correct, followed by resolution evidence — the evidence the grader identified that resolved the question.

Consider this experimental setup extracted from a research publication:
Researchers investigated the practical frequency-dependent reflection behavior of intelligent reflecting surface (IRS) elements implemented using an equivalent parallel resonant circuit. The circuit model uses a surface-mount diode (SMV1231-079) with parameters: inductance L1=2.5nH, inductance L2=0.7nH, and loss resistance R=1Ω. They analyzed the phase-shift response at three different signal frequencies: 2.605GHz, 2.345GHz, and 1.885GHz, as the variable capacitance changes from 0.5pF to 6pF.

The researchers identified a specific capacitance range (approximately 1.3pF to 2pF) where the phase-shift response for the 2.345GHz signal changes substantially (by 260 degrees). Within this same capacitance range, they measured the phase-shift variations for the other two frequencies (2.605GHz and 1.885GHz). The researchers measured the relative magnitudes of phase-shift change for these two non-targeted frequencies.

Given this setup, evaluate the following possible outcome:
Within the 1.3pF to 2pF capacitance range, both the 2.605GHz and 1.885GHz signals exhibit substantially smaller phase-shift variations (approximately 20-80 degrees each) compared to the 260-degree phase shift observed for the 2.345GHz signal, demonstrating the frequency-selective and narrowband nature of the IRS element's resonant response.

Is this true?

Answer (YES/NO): YES